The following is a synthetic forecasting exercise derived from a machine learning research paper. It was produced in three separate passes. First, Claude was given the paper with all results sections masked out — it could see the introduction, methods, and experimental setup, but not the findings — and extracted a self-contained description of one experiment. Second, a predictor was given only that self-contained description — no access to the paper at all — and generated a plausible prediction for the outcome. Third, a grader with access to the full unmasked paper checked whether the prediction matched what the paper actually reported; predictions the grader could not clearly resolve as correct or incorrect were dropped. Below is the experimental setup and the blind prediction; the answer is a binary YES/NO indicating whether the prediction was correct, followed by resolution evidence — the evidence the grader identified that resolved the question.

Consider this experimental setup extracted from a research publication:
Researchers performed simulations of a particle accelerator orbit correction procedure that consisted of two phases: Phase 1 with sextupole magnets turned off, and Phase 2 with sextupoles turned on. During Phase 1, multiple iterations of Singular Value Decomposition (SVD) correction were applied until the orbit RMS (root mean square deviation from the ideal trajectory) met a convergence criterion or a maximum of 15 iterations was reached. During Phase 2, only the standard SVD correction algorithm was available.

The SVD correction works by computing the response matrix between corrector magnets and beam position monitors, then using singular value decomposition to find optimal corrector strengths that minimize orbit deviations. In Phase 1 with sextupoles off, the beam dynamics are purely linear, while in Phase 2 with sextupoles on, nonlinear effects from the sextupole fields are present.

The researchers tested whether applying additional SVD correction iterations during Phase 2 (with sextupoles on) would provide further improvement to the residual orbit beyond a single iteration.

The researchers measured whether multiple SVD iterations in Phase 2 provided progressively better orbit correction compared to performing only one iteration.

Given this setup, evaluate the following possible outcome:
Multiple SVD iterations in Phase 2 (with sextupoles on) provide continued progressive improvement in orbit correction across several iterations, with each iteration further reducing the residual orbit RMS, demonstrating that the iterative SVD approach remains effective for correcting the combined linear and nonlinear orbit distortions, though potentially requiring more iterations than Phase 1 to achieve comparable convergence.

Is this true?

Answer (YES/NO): NO